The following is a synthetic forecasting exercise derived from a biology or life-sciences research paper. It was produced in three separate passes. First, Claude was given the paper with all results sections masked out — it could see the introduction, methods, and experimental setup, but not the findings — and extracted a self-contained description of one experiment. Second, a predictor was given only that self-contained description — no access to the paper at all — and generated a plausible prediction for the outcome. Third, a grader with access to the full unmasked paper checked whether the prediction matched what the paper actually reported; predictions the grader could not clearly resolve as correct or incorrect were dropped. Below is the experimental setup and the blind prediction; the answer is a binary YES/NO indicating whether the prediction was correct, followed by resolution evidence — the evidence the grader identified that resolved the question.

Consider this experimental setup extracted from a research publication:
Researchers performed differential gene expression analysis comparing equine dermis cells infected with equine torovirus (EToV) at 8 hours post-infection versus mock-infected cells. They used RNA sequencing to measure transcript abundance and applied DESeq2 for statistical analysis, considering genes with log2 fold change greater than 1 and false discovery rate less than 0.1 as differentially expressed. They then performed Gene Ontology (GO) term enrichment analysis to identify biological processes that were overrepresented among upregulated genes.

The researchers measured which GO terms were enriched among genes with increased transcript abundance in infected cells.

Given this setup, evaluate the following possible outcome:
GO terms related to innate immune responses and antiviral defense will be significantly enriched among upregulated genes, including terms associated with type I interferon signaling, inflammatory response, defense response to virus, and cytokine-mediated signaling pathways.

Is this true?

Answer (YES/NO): NO